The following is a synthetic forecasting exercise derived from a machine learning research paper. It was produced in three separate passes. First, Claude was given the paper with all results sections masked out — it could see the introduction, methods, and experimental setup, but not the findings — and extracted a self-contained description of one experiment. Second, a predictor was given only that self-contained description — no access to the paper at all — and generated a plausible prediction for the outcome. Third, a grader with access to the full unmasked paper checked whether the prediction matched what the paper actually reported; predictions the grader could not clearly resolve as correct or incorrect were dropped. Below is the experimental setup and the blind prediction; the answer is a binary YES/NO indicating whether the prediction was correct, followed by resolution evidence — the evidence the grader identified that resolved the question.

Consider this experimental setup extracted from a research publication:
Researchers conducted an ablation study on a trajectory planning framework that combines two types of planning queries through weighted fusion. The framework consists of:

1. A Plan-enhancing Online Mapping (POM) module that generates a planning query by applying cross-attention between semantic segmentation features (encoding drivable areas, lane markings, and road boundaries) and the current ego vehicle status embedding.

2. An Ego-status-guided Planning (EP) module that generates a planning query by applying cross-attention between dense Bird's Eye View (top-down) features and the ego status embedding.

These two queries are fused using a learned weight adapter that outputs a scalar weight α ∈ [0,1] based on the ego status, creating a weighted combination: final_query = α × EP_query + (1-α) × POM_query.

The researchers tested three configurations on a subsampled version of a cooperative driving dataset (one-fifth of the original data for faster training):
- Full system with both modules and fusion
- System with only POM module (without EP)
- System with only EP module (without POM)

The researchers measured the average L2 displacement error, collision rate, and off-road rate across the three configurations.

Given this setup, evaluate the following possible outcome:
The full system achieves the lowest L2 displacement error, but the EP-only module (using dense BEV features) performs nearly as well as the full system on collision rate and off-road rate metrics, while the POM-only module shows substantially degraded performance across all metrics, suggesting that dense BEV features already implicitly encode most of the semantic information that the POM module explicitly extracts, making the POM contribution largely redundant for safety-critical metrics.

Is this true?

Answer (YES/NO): NO